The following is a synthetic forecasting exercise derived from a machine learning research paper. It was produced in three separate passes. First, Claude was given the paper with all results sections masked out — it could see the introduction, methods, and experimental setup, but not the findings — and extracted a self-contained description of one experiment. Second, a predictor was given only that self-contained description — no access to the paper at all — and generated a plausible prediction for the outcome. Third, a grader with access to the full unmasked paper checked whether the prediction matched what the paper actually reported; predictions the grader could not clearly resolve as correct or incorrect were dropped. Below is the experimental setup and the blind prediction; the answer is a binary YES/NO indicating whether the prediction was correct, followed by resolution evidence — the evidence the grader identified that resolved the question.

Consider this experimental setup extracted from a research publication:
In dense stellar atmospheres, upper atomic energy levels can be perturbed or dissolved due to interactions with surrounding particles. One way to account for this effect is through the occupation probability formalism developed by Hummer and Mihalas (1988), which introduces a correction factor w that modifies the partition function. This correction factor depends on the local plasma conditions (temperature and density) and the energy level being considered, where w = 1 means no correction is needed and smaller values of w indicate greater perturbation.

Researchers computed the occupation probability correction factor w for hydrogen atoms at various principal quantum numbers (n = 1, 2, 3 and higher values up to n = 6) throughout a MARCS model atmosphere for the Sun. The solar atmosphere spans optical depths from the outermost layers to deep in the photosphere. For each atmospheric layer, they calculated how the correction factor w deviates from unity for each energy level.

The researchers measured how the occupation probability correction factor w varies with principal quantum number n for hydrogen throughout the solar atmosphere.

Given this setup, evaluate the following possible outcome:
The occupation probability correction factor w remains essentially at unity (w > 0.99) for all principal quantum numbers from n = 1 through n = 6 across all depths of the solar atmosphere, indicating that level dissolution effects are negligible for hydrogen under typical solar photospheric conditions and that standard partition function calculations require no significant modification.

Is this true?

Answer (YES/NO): NO